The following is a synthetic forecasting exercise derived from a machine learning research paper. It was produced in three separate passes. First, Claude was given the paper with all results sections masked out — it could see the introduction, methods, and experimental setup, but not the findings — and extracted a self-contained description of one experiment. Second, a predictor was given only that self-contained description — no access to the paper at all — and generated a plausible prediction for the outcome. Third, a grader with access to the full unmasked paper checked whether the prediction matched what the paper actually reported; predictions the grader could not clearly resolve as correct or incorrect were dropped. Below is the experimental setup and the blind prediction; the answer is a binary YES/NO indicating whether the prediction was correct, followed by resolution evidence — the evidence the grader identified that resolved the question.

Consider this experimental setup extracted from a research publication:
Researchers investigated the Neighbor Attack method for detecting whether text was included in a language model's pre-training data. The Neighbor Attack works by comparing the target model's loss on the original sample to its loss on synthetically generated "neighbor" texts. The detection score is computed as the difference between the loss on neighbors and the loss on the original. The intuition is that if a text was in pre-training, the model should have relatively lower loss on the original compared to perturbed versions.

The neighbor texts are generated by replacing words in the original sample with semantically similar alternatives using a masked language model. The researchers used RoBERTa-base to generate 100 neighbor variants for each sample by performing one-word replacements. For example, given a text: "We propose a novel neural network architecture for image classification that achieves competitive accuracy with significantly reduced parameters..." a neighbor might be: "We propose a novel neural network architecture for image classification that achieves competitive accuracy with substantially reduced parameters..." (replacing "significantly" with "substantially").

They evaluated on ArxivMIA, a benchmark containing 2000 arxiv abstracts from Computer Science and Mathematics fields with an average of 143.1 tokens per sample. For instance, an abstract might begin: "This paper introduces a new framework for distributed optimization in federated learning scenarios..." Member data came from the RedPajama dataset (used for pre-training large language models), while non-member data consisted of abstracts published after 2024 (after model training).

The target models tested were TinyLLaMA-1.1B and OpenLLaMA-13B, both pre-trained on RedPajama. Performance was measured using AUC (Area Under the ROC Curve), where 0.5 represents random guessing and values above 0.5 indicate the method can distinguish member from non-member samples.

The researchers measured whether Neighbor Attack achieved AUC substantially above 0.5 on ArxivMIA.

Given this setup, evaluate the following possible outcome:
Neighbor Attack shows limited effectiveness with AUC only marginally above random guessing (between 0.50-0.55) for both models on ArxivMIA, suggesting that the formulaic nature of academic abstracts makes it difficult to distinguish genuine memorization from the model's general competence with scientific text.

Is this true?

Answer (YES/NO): NO